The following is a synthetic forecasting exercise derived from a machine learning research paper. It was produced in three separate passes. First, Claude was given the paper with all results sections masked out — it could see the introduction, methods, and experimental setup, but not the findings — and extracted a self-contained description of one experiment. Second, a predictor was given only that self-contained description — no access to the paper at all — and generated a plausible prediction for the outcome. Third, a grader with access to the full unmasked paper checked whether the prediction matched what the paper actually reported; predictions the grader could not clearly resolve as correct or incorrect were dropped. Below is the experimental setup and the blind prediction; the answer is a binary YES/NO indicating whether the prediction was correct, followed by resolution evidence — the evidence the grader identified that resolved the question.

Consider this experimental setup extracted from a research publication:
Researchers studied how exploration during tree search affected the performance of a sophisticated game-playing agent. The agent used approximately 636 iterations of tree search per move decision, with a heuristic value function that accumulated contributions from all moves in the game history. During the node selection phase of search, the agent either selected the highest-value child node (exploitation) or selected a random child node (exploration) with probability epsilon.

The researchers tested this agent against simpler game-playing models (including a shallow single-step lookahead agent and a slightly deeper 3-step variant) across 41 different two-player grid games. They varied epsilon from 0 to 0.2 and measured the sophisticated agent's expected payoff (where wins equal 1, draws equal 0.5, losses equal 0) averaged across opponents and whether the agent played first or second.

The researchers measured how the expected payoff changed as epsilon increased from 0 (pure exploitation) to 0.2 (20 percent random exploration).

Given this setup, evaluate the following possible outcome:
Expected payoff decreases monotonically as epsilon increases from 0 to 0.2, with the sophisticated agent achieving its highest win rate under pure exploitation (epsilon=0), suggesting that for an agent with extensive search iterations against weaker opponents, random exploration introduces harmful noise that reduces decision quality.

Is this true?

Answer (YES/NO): NO